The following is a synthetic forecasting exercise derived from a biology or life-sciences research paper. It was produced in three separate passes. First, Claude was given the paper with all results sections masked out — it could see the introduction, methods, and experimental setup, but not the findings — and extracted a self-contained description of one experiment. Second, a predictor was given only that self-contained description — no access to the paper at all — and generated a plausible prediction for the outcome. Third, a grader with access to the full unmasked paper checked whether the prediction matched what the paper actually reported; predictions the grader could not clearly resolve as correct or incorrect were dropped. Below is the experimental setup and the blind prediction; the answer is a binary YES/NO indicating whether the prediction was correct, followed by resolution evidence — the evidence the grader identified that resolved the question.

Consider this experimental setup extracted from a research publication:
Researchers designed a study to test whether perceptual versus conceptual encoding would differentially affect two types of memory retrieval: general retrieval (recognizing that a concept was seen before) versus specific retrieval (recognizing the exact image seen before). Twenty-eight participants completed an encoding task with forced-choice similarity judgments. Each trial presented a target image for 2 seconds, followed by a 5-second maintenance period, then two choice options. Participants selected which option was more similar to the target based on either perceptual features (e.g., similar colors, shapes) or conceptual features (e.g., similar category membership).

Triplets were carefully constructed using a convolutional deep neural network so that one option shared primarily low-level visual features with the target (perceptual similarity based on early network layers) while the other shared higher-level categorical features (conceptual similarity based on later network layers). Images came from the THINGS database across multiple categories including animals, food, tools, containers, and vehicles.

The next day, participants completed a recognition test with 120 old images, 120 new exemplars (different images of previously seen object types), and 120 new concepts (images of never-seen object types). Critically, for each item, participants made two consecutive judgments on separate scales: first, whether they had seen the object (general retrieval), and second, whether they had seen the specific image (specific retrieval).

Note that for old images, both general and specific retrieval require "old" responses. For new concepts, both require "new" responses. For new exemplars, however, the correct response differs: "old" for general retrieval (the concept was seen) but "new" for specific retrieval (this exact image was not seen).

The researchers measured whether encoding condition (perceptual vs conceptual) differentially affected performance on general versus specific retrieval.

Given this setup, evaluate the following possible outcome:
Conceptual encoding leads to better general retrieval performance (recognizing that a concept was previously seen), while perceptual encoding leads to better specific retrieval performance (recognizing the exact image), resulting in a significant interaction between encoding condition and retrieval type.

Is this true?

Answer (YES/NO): NO